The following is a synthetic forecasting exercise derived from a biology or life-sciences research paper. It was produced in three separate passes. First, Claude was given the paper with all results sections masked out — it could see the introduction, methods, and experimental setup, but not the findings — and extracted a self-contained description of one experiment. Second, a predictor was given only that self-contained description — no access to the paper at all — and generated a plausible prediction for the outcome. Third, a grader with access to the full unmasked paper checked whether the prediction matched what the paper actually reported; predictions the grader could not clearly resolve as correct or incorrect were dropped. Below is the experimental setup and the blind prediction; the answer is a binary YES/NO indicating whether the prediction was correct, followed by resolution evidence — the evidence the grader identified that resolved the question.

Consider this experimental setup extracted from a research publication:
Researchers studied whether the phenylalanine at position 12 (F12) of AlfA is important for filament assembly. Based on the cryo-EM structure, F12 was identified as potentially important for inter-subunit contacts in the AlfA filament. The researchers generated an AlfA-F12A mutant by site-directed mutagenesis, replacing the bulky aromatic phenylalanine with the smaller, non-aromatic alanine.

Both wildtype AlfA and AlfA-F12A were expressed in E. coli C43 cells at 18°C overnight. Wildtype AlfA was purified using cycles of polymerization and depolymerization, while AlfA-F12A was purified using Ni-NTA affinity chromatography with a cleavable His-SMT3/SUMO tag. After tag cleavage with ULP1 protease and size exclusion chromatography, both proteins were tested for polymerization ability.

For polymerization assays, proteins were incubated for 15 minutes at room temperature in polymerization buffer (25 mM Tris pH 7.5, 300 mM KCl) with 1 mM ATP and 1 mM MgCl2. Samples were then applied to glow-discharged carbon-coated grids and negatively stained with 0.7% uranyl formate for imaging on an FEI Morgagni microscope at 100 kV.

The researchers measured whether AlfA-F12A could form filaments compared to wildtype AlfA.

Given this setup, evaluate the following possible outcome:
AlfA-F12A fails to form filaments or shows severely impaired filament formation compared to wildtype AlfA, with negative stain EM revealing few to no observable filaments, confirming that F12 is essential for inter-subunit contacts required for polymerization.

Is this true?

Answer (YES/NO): NO